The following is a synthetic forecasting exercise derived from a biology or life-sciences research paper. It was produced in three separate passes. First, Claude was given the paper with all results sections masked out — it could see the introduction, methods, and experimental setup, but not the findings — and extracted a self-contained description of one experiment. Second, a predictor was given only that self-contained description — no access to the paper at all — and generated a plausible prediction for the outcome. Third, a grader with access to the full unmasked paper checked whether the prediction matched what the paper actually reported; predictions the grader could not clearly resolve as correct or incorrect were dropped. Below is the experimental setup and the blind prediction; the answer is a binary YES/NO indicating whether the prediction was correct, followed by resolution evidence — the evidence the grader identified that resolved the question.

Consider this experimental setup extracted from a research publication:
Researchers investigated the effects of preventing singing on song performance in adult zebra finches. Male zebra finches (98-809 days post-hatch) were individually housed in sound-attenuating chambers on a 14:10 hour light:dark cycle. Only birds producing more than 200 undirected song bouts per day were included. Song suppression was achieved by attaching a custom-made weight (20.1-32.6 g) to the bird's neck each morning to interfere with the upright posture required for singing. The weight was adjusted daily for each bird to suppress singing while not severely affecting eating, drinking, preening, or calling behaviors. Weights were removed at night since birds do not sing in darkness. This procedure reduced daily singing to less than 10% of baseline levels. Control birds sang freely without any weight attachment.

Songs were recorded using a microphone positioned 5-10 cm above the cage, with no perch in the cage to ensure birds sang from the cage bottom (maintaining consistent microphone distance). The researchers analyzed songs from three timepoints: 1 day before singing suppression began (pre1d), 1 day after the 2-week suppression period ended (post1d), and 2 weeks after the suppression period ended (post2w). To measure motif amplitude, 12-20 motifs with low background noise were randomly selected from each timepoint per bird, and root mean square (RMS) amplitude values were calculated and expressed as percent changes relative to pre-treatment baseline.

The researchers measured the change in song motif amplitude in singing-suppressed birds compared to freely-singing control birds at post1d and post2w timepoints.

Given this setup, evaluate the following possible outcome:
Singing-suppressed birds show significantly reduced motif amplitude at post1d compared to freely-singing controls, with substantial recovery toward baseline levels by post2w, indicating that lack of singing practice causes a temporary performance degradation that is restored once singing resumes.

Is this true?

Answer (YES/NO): YES